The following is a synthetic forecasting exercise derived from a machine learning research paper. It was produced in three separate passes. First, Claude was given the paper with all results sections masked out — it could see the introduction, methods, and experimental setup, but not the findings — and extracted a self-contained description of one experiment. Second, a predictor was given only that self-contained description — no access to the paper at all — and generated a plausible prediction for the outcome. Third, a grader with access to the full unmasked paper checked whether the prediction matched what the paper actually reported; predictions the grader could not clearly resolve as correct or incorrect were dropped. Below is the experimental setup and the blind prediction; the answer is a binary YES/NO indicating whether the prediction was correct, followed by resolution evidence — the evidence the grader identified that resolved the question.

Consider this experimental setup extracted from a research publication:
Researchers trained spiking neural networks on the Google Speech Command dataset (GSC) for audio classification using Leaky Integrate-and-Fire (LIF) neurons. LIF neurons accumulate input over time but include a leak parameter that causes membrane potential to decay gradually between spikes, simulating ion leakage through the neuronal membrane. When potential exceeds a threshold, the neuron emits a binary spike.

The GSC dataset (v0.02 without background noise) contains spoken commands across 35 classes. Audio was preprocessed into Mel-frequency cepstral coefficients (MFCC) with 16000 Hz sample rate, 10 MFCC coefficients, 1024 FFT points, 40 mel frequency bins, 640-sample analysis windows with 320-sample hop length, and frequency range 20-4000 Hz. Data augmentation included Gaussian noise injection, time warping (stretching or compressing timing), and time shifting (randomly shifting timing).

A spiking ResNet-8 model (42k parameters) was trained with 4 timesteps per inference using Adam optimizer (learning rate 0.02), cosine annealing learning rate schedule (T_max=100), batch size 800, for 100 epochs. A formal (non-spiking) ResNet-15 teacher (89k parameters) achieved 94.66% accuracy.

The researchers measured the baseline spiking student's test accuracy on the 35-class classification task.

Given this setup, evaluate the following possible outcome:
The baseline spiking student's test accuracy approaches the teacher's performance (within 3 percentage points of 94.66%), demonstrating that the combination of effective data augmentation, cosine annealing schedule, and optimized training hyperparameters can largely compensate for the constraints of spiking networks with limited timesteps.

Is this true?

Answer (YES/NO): NO